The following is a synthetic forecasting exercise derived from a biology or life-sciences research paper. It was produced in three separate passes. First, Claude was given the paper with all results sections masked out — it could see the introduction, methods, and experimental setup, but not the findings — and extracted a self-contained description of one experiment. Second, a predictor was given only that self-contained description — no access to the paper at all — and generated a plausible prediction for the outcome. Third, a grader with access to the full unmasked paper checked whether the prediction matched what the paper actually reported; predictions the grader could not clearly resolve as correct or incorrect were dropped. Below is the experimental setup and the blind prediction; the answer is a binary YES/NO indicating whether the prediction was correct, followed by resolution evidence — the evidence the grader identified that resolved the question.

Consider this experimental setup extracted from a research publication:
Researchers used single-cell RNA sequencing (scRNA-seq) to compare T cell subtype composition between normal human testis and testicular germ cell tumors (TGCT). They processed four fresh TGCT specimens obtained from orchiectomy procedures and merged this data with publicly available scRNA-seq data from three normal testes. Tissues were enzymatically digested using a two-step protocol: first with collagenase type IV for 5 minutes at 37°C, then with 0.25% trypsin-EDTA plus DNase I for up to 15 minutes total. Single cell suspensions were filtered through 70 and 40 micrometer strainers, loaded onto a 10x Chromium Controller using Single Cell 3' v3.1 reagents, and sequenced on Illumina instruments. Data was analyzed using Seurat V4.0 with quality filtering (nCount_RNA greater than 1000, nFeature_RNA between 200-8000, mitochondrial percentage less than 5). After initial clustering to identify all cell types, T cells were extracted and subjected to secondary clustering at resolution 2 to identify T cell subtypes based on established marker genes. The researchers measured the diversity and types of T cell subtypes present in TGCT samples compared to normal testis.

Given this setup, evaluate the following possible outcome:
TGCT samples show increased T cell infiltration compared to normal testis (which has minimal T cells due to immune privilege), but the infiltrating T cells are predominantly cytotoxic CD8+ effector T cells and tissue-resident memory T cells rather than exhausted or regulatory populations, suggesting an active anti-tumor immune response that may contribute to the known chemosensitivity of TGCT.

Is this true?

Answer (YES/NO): NO